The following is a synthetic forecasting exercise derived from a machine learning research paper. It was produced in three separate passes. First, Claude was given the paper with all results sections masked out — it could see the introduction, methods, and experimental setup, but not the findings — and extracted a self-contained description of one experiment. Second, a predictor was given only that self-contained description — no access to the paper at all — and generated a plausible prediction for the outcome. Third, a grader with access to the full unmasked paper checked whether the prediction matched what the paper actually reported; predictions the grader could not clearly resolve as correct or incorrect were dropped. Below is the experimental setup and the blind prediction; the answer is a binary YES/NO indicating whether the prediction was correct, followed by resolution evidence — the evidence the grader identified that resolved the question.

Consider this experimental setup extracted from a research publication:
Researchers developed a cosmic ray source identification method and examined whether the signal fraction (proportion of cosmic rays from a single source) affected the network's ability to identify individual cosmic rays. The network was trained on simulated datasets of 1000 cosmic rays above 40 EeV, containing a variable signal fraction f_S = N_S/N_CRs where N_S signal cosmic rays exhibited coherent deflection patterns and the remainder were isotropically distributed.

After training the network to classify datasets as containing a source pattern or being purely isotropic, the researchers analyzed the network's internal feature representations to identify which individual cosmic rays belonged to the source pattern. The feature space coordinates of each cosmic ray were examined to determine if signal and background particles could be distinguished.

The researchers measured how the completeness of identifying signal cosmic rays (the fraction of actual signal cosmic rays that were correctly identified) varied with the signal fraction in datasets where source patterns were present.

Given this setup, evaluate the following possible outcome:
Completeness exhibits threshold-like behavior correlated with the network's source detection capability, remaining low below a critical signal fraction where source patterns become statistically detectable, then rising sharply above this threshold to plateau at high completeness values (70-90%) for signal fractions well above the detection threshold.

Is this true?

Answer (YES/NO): NO